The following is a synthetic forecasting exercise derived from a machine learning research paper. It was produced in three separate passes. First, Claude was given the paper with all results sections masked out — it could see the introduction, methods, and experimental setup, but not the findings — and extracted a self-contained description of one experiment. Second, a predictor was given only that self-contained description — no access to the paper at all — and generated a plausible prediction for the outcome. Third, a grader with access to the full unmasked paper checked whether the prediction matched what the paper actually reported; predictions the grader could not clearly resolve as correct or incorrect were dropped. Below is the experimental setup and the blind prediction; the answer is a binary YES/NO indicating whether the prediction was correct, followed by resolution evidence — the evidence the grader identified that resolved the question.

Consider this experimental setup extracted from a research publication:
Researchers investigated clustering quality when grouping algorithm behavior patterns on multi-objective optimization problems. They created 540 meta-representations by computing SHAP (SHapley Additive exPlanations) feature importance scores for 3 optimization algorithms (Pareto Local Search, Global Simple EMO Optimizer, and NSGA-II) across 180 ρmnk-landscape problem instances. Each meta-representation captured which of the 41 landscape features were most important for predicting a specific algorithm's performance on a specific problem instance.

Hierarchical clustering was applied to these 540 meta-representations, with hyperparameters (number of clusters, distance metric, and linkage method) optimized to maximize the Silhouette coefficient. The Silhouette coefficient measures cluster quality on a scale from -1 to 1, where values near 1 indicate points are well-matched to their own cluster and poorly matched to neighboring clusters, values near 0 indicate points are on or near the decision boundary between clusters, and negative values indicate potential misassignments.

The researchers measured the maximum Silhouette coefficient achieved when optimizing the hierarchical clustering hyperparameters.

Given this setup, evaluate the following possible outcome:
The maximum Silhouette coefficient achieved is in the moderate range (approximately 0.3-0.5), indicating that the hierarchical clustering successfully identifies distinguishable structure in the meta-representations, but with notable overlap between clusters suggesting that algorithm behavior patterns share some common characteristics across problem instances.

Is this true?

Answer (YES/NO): NO